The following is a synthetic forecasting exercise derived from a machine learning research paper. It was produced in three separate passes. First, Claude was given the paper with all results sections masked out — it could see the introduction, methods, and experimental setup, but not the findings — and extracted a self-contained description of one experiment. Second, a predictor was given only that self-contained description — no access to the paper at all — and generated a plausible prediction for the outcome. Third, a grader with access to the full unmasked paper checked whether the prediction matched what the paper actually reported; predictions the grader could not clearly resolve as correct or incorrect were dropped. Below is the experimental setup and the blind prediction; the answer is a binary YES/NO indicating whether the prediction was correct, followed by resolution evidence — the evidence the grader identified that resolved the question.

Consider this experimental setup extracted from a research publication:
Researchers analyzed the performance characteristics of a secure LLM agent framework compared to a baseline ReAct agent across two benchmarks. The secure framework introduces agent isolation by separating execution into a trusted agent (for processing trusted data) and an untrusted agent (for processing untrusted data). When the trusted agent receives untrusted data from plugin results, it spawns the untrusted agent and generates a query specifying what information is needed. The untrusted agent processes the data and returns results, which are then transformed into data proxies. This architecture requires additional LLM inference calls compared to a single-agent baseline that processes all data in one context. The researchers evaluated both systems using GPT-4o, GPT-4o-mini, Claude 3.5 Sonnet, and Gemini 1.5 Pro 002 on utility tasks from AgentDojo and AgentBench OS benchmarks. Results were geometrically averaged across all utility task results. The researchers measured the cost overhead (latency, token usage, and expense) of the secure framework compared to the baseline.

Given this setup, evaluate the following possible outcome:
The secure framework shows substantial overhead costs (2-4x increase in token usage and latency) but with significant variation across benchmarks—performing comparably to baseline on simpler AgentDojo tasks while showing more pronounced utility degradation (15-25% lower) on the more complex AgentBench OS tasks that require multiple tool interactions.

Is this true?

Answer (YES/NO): NO